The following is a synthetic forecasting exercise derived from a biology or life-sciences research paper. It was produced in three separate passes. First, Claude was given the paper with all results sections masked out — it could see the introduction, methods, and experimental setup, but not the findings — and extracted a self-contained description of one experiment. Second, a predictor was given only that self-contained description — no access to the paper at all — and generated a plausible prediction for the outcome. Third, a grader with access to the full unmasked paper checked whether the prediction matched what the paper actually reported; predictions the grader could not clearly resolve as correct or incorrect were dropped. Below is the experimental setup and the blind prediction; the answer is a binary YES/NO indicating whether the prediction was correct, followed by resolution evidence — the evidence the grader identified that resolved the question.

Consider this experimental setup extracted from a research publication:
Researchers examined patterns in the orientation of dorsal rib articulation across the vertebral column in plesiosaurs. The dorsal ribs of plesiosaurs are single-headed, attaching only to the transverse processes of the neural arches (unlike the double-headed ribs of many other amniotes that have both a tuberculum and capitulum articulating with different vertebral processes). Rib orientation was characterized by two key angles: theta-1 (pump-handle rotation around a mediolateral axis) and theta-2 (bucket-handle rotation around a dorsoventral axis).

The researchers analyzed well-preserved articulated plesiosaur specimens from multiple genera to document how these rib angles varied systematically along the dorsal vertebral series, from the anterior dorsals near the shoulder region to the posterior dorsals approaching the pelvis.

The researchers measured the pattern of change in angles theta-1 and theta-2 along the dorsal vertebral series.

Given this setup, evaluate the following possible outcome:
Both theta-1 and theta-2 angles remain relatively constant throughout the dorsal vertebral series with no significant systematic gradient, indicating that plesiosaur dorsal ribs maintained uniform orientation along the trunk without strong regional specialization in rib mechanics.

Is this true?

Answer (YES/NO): NO